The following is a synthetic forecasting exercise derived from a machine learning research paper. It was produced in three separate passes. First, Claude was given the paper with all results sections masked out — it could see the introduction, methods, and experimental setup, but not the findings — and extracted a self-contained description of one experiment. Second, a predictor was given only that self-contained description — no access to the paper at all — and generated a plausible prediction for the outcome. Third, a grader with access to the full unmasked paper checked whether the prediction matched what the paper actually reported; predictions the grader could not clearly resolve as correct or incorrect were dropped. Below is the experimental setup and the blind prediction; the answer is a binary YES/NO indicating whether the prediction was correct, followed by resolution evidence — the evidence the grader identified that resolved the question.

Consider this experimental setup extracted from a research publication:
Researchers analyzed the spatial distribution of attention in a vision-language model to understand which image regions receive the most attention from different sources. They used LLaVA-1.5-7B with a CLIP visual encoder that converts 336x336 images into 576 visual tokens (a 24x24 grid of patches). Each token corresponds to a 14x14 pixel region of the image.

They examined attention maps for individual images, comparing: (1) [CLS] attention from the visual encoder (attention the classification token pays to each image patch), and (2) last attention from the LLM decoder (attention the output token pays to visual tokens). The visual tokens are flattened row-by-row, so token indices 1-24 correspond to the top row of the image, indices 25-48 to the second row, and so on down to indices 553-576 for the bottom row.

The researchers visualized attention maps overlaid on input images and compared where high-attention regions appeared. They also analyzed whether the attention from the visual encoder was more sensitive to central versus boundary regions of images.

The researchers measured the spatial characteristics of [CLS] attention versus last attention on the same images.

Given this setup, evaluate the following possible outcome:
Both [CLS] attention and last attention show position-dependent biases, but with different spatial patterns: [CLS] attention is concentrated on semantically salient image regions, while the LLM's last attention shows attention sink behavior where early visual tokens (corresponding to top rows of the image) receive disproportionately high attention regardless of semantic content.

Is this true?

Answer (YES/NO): NO